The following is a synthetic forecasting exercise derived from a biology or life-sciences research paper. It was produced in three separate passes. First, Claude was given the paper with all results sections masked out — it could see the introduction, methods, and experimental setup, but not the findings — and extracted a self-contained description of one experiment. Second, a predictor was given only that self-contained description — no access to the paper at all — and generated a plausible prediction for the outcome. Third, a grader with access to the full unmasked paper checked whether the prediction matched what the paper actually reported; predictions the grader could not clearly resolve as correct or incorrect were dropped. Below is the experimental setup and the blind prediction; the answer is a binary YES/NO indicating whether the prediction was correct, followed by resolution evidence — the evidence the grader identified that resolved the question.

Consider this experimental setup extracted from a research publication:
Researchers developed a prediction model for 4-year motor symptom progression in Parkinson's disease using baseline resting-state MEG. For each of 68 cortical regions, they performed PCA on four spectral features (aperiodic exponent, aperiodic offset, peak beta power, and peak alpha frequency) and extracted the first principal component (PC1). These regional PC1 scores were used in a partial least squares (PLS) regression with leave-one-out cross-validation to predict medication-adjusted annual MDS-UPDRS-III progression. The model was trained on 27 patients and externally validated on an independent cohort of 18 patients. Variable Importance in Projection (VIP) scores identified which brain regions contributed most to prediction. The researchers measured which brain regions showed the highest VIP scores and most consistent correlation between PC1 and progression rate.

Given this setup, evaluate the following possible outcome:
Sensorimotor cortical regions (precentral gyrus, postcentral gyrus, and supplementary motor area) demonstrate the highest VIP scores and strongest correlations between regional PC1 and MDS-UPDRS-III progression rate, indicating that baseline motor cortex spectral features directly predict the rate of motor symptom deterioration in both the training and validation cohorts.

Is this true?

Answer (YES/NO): NO